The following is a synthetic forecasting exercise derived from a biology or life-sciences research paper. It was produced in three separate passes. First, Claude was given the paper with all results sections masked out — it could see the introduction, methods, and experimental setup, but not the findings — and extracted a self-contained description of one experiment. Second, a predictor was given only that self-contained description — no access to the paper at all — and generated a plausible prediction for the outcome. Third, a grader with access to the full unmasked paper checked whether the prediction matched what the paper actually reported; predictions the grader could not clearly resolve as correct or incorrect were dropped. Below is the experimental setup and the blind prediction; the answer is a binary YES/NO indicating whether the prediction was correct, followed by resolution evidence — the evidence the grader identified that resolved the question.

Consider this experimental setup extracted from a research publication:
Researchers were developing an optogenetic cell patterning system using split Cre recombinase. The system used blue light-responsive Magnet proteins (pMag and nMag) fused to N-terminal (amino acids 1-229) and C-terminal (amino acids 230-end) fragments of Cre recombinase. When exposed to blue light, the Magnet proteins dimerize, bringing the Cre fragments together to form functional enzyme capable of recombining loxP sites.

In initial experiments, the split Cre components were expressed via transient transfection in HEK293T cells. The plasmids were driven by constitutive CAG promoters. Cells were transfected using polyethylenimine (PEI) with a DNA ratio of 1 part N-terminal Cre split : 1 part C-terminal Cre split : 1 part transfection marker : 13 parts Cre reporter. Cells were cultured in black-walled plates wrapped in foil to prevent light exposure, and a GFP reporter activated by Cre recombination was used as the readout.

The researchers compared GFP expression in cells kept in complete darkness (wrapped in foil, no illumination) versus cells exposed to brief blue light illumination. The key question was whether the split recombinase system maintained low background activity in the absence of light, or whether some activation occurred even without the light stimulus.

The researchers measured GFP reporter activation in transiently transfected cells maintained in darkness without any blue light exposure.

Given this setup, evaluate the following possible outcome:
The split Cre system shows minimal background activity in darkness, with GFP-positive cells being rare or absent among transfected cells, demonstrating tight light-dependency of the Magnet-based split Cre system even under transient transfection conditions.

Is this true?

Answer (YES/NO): NO